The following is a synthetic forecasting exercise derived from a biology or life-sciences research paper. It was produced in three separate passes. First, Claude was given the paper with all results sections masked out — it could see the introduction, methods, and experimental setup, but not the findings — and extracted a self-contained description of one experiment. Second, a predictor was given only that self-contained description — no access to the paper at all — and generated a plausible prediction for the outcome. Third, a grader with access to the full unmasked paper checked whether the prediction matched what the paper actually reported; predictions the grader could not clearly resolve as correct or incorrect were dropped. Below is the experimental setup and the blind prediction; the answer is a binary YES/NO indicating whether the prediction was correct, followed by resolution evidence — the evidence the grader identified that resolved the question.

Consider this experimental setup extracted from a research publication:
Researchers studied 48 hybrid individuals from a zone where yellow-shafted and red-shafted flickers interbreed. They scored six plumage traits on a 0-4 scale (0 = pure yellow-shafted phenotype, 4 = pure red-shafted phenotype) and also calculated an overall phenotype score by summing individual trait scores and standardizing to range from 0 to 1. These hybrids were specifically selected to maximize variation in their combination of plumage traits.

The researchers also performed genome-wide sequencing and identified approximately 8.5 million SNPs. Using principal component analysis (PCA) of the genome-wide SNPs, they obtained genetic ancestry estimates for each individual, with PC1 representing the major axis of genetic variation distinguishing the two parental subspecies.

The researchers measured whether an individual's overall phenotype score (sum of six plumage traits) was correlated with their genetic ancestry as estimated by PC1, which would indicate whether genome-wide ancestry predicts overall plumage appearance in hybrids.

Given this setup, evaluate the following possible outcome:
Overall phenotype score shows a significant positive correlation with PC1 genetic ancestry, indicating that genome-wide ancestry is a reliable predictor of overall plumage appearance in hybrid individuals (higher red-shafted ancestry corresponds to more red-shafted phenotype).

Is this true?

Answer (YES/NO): YES